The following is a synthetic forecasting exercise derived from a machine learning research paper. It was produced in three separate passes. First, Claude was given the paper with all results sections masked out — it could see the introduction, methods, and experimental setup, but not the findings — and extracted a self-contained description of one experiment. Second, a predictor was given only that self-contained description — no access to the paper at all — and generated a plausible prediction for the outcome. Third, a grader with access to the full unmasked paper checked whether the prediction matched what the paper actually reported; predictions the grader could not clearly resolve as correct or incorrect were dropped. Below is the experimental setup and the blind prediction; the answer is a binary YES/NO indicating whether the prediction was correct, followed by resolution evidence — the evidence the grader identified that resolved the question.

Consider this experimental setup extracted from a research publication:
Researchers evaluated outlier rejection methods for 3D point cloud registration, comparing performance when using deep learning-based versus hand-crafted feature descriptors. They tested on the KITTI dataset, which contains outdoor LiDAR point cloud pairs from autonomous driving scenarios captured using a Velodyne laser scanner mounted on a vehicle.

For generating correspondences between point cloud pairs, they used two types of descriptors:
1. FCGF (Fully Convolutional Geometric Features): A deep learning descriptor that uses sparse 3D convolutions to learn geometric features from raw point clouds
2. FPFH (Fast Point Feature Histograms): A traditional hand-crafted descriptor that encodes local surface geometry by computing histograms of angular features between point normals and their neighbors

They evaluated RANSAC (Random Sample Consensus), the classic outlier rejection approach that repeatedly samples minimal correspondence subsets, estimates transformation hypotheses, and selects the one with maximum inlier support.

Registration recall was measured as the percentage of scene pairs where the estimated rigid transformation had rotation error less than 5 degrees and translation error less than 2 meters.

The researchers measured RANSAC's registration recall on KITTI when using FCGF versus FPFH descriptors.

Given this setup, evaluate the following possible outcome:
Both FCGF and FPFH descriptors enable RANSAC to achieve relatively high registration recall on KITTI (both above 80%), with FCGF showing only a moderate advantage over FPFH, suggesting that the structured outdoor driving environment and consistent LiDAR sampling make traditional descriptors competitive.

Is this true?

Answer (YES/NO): YES